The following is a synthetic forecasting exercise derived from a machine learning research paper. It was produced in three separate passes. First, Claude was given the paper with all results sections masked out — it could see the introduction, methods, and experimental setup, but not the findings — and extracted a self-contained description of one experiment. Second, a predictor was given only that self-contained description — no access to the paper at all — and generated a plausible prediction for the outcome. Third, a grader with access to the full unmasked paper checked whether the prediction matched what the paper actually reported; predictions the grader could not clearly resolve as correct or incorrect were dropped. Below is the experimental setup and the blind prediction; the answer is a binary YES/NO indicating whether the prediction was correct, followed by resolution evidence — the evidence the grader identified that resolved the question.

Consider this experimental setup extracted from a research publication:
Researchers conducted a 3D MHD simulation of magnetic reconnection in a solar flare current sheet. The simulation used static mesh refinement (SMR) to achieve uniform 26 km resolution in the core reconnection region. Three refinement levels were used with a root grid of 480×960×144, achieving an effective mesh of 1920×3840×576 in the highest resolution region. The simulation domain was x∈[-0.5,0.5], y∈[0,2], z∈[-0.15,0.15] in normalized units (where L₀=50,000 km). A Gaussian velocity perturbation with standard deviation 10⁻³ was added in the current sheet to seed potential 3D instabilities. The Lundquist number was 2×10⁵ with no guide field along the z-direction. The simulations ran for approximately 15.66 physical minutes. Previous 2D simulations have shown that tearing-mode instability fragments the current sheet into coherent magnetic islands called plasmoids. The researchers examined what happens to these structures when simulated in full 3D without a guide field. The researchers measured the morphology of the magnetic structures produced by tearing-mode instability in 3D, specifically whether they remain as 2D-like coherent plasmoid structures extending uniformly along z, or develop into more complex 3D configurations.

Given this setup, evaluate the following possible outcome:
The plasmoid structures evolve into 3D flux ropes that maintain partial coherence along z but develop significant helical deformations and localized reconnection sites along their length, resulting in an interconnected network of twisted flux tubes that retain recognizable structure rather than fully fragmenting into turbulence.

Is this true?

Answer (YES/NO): NO